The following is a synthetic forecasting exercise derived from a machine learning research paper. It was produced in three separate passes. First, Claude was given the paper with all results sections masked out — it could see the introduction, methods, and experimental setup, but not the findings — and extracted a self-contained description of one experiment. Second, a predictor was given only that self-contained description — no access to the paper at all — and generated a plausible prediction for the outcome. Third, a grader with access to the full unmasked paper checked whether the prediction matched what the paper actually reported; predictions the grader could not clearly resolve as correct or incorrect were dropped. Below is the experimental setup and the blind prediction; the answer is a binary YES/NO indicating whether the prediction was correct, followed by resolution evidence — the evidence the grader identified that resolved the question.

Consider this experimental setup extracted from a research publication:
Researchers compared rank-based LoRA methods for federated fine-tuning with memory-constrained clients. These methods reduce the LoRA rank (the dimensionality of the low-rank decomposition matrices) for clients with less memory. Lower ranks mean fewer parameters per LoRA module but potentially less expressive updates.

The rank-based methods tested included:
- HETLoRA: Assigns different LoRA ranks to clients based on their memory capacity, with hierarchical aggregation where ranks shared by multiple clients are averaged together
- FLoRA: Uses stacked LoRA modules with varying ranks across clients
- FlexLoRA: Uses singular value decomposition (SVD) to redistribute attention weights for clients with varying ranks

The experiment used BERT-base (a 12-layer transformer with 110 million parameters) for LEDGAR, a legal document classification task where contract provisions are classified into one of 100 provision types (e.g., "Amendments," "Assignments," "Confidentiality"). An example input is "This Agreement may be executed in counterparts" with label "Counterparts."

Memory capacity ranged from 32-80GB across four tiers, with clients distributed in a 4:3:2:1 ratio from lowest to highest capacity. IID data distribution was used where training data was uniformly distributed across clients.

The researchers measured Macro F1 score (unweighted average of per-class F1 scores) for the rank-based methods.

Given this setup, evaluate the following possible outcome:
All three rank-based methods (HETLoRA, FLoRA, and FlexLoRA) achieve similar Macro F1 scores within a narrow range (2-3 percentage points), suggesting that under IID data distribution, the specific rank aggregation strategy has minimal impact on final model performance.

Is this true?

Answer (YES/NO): NO